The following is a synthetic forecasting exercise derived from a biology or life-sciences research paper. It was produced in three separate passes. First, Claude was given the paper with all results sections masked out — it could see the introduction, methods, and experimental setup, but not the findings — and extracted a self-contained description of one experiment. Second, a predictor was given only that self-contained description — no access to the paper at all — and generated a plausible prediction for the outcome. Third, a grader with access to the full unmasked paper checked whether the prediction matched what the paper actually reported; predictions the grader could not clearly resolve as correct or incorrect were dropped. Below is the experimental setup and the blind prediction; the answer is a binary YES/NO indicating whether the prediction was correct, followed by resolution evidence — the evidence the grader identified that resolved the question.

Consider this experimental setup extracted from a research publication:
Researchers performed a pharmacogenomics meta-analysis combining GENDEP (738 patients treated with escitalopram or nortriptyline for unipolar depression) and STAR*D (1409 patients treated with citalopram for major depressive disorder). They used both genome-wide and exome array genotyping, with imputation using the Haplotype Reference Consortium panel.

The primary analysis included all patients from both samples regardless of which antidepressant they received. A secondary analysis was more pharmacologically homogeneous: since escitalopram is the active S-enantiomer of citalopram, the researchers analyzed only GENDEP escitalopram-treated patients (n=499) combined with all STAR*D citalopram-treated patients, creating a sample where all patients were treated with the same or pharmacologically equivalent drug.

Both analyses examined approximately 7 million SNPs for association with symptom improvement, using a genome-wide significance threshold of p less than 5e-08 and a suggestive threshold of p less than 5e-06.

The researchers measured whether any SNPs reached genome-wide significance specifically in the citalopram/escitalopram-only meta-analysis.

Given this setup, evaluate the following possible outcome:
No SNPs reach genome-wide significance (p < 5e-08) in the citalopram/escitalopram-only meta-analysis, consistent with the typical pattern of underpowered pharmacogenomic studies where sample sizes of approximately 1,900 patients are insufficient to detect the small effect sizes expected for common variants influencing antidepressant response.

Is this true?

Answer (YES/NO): NO